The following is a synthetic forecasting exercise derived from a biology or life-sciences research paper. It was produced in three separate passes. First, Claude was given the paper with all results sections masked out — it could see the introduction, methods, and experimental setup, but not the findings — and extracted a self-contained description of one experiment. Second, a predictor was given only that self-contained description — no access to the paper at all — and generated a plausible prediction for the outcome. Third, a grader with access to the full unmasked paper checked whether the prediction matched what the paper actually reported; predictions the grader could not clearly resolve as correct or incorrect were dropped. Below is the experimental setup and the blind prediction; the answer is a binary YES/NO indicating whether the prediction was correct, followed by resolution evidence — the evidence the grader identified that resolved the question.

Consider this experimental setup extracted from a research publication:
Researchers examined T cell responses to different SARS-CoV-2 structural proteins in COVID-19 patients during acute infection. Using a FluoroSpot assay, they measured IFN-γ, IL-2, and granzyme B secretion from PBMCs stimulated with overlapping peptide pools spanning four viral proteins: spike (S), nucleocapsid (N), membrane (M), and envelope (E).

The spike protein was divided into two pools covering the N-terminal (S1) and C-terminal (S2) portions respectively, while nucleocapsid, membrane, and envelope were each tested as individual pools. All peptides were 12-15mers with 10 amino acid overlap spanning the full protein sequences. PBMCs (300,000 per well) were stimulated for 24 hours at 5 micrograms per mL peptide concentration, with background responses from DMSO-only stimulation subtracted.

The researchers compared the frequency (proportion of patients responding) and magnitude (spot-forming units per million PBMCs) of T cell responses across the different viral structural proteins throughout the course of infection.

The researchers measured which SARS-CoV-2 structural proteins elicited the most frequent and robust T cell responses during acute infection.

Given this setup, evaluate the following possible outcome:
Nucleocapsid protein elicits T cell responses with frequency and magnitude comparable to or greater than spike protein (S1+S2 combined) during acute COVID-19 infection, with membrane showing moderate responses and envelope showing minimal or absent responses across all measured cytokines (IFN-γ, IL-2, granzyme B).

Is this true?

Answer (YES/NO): NO